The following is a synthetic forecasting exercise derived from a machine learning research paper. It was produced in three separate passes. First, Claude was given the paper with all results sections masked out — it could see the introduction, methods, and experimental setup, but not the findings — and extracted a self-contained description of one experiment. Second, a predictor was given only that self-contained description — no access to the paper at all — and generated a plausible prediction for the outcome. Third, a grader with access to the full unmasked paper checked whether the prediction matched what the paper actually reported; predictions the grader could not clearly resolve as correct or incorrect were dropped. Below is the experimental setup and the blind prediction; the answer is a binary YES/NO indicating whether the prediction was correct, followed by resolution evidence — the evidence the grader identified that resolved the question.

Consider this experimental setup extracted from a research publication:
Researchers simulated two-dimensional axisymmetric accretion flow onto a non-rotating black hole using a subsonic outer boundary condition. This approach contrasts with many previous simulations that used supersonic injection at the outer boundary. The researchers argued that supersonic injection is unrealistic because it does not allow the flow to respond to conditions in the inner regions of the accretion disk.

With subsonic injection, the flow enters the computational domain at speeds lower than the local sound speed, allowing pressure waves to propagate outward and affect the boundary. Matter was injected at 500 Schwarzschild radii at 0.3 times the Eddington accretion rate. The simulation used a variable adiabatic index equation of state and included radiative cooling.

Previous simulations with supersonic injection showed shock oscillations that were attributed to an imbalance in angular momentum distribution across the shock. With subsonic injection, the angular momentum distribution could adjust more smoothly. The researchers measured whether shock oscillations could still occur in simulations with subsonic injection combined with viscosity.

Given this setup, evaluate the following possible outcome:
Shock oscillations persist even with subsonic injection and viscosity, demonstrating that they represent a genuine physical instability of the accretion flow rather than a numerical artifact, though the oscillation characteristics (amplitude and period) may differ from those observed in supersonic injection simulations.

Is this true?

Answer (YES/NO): YES